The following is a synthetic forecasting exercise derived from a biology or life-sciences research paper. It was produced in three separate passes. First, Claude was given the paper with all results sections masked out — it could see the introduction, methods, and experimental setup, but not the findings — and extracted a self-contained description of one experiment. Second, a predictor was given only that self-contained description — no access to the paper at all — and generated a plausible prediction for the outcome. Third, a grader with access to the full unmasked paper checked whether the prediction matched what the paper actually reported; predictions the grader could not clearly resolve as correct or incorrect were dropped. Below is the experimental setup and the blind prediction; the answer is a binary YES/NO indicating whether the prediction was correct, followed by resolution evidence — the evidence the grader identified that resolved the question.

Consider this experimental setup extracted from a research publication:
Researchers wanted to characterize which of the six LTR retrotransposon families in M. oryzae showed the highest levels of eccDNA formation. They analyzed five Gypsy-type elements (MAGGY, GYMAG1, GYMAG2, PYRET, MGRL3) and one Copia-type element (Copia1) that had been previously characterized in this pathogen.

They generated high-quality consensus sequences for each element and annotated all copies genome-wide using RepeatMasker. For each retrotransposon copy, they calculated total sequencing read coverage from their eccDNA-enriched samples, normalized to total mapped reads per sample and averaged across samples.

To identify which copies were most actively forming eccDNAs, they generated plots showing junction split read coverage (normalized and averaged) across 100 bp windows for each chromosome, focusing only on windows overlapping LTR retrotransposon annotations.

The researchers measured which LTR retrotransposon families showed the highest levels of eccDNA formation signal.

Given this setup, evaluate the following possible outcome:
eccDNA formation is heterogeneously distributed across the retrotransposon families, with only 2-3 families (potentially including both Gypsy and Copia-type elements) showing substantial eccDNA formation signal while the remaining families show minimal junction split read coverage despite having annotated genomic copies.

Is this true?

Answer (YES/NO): YES